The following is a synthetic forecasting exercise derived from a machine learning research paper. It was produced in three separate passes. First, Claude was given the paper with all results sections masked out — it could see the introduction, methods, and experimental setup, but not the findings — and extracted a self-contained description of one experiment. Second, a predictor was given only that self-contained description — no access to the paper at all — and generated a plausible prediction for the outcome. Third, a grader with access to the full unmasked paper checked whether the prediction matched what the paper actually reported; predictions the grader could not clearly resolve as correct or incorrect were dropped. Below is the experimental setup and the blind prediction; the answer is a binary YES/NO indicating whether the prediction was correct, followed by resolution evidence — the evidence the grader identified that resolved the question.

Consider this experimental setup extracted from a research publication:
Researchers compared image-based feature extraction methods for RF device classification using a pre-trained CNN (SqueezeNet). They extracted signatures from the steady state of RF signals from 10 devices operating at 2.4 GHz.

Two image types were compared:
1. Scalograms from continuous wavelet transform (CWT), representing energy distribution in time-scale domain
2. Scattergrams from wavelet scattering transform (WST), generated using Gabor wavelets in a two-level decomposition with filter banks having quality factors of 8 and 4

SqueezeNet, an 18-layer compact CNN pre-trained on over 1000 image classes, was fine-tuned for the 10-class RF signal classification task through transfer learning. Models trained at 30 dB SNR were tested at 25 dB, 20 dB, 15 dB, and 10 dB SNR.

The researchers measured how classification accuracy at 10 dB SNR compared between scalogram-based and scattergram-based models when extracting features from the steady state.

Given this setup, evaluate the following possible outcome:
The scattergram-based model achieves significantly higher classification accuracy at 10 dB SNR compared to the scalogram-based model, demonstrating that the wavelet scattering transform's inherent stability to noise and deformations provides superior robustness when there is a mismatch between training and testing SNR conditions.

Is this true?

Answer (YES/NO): YES